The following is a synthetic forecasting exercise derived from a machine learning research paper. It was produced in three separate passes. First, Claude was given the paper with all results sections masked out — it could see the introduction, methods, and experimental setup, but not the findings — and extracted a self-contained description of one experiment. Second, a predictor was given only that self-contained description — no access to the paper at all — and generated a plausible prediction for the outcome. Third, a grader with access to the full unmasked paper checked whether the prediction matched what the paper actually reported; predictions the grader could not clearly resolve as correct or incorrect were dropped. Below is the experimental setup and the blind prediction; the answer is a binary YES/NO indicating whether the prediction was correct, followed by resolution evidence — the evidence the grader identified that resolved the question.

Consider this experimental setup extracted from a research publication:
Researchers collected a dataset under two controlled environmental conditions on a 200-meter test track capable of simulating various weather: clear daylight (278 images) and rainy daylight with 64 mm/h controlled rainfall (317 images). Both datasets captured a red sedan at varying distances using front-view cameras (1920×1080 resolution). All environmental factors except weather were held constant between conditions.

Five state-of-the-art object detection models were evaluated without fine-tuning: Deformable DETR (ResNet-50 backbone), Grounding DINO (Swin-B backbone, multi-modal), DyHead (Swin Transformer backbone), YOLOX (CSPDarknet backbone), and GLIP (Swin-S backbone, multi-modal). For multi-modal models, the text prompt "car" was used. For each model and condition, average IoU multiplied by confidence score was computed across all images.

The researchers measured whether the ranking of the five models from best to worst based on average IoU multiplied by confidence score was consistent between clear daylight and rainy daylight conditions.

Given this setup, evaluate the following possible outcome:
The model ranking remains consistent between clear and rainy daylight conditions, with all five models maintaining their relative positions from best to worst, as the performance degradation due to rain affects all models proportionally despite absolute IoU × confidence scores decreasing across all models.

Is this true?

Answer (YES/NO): NO